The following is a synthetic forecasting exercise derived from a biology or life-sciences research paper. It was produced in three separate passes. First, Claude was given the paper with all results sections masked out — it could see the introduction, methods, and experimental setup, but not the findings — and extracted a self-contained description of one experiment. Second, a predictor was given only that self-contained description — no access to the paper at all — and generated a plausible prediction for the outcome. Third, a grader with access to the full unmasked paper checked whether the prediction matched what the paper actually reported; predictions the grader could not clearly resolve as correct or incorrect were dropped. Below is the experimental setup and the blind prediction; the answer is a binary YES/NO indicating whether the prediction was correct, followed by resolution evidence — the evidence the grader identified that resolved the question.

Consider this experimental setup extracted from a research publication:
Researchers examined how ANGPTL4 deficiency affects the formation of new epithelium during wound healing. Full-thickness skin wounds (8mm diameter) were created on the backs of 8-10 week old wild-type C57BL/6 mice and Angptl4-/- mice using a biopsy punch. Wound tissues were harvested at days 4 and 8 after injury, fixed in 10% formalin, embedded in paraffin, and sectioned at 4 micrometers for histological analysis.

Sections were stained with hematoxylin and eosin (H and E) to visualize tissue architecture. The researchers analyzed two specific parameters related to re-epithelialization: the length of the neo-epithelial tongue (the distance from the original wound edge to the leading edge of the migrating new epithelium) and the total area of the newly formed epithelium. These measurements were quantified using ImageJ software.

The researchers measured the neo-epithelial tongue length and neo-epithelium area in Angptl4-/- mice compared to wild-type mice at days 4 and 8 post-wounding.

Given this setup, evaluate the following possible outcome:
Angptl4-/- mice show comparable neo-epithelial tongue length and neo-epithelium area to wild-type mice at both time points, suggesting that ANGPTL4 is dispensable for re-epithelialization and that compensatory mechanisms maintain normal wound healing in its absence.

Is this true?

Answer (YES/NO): NO